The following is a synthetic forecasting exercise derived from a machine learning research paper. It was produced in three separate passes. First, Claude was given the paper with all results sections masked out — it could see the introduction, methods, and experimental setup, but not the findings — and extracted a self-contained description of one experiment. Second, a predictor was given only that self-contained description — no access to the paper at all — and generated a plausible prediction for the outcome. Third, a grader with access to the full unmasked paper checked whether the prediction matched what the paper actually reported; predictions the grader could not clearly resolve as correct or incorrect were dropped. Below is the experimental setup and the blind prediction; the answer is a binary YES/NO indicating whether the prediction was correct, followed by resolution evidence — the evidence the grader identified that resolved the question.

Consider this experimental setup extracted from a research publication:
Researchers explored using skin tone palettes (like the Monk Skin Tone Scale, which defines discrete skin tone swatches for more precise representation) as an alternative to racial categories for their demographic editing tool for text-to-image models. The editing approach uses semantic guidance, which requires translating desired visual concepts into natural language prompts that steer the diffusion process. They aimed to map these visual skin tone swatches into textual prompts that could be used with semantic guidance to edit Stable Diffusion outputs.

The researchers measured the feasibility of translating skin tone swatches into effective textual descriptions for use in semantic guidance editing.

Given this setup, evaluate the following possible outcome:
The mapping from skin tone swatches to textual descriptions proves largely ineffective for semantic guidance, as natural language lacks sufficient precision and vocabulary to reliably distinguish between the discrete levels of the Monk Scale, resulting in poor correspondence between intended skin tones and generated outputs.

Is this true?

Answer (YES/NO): YES